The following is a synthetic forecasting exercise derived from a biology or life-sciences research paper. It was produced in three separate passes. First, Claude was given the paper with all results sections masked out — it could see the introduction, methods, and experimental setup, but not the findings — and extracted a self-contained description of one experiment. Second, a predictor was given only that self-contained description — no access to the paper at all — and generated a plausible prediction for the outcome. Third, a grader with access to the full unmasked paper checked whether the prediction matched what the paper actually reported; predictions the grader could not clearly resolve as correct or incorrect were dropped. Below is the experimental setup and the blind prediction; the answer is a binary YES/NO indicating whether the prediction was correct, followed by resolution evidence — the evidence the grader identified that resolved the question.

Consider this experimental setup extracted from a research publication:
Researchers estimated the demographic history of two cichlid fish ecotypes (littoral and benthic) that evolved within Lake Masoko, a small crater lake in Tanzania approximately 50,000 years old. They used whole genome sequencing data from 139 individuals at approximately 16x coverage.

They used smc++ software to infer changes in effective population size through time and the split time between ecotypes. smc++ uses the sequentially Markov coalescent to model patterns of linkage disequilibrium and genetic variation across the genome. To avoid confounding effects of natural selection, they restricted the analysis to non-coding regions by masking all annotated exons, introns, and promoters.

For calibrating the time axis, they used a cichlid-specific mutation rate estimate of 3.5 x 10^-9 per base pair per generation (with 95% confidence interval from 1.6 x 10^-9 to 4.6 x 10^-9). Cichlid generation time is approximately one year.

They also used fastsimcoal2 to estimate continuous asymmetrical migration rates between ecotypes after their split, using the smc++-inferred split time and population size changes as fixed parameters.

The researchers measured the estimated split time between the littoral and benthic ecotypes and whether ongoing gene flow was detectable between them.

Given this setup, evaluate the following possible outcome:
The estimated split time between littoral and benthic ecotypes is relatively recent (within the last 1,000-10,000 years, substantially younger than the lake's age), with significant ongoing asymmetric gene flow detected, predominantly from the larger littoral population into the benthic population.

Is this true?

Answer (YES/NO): YES